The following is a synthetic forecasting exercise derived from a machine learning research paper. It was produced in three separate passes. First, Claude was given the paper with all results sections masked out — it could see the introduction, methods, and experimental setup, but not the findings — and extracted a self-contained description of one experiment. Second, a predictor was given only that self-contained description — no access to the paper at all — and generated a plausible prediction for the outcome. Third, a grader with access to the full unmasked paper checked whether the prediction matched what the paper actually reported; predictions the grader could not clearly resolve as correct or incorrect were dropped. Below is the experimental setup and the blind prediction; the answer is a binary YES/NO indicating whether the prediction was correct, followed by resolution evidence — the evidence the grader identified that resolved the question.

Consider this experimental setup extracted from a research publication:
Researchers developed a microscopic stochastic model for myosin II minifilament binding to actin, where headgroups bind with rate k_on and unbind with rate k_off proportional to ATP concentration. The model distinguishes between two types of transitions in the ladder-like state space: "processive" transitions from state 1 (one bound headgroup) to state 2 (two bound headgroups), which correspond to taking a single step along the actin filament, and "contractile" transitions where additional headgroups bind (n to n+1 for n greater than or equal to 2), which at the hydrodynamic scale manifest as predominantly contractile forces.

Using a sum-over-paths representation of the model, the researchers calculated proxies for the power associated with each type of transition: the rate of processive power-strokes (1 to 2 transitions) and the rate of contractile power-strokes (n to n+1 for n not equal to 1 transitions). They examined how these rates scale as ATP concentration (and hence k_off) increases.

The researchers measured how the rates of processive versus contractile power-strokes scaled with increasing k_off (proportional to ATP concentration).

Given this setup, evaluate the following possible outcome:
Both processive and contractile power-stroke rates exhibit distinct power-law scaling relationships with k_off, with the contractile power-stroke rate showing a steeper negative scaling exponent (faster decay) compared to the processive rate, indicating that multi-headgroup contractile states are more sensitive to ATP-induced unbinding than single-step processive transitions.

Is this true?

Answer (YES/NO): NO